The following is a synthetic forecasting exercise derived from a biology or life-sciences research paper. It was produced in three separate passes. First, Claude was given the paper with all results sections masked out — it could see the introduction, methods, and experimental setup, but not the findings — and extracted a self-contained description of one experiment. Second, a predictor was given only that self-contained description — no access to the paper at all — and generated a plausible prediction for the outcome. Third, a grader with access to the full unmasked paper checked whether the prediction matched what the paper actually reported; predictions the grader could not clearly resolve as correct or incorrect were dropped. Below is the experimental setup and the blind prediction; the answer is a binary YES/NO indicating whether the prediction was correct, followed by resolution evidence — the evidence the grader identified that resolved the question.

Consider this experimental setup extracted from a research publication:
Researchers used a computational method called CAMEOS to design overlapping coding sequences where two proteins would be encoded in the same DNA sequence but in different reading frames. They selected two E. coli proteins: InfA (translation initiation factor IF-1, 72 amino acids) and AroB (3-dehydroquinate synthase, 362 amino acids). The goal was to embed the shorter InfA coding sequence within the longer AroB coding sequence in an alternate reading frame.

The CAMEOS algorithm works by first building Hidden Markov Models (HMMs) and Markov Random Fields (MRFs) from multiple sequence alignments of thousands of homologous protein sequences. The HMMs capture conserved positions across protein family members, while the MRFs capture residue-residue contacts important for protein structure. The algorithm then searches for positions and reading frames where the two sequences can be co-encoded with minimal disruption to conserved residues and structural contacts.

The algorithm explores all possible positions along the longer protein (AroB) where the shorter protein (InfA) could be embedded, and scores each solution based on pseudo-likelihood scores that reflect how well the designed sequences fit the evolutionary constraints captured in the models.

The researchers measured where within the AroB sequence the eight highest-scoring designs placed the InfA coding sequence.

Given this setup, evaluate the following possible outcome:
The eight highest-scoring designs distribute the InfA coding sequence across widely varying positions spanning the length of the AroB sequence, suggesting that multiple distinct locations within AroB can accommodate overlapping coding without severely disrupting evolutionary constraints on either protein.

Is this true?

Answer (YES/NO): NO